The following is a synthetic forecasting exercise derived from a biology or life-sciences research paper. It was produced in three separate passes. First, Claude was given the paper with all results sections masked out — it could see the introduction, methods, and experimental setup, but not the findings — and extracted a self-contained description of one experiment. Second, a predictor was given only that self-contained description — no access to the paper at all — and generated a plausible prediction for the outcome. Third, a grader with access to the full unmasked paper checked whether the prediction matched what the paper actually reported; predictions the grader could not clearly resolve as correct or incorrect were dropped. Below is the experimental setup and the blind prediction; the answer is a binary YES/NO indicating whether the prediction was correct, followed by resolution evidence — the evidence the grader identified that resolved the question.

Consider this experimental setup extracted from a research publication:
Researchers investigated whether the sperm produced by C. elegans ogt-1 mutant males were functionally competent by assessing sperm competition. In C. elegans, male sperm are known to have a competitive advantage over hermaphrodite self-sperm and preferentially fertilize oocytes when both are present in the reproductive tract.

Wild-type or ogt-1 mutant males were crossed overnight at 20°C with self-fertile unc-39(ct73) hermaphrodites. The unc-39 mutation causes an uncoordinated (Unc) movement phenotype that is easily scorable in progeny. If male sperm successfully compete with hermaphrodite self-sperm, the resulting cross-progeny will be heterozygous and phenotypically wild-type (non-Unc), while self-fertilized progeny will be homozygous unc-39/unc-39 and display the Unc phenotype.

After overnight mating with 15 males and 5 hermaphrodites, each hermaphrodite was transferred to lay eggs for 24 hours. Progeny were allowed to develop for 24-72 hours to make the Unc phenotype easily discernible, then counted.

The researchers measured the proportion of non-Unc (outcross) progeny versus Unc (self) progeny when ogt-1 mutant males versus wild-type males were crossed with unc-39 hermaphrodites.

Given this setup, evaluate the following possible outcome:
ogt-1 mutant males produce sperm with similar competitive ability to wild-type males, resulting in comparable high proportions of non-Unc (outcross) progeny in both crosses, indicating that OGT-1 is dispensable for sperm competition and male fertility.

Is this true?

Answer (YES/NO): NO